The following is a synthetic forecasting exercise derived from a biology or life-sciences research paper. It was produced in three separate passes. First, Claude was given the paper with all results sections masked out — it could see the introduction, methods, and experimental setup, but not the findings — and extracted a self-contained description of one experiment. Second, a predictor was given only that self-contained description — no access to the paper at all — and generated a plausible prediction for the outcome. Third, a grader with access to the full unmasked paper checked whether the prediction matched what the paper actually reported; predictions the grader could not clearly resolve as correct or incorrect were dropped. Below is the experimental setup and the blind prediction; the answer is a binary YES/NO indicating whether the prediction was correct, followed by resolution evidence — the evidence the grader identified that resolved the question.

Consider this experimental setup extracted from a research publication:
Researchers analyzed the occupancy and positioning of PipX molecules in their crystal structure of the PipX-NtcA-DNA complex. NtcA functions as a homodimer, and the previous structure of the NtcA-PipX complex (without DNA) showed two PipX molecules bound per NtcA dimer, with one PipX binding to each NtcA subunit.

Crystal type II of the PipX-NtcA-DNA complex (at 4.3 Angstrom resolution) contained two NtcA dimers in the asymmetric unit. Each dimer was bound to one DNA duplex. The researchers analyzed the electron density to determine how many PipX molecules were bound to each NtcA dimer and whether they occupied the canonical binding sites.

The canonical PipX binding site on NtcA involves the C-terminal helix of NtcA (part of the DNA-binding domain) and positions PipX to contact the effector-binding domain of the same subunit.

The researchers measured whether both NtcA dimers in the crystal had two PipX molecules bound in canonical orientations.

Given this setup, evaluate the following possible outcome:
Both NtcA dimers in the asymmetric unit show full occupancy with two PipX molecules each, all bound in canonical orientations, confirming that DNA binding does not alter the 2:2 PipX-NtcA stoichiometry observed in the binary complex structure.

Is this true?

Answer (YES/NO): NO